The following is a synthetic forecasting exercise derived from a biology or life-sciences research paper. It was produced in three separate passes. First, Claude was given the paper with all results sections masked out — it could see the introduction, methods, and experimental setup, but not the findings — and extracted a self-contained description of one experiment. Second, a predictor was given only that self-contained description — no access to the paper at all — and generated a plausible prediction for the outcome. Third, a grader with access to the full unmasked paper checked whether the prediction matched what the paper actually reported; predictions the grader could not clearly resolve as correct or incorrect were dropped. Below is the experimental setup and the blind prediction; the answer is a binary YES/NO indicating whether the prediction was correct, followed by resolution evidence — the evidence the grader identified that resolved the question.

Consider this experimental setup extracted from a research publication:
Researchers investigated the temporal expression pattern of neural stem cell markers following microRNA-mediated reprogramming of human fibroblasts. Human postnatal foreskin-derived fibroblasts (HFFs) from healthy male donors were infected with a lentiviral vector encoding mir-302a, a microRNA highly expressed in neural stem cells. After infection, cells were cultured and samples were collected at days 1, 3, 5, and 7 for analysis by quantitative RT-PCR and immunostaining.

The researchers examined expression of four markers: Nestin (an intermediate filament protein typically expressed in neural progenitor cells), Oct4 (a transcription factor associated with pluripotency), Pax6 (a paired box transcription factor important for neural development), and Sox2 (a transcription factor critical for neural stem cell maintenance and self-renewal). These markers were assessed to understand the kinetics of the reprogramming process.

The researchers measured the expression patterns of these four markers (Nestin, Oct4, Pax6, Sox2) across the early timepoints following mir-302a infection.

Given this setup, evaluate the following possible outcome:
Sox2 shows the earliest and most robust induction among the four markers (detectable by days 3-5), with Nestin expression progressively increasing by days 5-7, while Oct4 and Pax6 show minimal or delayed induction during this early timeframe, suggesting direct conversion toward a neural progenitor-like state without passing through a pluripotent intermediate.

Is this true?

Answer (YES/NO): NO